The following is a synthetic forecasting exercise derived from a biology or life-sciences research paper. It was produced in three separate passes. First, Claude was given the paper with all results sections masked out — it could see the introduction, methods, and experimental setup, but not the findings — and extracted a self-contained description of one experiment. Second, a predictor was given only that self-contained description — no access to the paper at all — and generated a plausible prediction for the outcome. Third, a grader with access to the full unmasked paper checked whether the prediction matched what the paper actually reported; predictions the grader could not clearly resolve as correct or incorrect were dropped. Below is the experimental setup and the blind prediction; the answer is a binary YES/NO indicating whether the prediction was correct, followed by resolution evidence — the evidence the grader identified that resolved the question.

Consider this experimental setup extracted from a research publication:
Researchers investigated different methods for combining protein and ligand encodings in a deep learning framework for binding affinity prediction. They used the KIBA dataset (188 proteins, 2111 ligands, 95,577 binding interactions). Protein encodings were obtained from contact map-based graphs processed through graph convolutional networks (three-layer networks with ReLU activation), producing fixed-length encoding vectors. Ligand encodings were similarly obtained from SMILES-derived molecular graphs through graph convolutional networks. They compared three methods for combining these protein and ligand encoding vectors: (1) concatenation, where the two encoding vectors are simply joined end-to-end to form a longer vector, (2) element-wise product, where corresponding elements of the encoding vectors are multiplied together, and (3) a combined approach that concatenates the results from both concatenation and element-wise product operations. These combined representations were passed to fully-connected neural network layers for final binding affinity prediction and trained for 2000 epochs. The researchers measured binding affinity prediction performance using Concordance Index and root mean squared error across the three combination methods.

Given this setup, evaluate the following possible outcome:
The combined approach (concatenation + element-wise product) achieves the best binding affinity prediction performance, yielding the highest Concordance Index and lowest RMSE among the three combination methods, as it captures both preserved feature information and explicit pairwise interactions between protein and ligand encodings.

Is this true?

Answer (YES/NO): NO